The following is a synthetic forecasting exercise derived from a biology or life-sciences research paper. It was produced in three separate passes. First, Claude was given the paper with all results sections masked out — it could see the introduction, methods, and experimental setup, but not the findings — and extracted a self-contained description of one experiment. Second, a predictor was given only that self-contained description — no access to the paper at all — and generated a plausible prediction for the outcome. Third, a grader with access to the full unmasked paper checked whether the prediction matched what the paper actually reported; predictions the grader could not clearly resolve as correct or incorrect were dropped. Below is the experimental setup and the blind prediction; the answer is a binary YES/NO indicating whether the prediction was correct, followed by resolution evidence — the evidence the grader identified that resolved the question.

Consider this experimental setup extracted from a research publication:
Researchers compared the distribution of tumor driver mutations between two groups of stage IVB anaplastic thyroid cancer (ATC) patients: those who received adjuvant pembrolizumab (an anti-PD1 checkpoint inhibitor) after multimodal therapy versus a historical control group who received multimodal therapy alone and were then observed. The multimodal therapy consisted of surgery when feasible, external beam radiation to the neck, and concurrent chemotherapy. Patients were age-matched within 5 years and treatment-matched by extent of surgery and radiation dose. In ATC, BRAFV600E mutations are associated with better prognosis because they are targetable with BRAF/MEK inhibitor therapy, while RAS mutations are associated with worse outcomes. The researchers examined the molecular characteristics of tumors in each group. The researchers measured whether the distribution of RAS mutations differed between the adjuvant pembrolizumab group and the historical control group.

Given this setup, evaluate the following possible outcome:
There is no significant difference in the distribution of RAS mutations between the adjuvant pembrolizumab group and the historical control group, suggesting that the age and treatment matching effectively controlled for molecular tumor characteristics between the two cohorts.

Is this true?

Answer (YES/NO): NO